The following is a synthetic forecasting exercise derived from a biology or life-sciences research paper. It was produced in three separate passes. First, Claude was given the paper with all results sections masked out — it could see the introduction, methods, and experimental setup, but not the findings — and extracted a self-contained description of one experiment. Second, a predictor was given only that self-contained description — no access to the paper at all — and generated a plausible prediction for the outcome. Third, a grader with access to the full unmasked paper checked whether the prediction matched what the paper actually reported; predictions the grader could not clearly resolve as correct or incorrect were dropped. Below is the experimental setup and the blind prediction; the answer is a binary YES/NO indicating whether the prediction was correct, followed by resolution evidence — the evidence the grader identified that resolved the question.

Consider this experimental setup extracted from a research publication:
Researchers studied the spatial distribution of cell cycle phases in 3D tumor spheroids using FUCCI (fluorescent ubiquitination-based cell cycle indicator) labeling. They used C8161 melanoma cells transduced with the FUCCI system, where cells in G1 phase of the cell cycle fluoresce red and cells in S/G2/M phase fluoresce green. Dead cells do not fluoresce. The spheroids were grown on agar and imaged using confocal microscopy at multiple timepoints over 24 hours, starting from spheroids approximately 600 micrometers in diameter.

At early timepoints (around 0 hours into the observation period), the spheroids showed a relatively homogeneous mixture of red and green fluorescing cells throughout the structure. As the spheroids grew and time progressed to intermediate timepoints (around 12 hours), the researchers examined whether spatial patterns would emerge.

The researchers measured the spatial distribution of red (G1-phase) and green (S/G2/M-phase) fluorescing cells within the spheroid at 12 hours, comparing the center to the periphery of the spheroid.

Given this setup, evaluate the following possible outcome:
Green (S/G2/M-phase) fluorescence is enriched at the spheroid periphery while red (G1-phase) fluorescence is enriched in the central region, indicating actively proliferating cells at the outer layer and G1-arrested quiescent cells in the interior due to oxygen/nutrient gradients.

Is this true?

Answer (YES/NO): YES